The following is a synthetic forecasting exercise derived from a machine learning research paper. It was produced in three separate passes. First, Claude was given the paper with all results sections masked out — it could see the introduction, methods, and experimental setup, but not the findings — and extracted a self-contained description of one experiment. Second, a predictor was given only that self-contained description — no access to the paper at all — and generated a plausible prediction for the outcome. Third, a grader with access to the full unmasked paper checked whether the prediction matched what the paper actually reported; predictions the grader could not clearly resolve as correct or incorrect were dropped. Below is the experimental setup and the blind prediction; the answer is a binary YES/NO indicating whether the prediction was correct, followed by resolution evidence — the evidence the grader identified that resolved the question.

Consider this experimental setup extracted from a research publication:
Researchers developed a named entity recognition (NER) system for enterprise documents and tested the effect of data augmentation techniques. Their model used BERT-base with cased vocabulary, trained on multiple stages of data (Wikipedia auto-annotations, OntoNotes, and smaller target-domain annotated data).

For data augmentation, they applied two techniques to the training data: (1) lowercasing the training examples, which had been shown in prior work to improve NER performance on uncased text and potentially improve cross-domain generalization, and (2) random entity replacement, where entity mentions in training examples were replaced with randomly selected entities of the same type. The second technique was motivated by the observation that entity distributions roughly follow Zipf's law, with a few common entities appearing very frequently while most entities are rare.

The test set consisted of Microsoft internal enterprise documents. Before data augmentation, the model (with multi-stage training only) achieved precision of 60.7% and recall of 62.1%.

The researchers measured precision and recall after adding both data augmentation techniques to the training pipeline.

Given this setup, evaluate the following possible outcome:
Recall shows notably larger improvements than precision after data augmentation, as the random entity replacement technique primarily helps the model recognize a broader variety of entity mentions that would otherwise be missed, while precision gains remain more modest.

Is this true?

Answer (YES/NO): NO